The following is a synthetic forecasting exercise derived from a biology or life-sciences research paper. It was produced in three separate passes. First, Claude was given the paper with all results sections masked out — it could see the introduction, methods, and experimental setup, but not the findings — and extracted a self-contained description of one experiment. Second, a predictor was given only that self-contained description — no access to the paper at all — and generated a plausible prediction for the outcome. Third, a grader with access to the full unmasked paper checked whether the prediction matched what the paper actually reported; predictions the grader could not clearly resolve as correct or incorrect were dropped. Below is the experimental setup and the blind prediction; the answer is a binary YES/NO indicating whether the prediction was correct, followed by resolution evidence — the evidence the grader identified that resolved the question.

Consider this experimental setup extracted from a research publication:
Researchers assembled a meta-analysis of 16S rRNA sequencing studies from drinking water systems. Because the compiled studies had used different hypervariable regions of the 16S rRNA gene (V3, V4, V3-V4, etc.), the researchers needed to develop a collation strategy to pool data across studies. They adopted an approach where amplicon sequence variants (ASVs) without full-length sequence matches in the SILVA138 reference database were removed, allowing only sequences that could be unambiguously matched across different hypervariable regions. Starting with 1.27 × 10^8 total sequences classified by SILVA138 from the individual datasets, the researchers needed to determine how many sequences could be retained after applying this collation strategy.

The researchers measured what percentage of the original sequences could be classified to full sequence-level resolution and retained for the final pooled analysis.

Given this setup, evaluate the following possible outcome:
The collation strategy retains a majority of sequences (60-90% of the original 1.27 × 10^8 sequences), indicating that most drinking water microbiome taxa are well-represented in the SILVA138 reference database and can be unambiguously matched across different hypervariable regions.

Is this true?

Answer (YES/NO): YES